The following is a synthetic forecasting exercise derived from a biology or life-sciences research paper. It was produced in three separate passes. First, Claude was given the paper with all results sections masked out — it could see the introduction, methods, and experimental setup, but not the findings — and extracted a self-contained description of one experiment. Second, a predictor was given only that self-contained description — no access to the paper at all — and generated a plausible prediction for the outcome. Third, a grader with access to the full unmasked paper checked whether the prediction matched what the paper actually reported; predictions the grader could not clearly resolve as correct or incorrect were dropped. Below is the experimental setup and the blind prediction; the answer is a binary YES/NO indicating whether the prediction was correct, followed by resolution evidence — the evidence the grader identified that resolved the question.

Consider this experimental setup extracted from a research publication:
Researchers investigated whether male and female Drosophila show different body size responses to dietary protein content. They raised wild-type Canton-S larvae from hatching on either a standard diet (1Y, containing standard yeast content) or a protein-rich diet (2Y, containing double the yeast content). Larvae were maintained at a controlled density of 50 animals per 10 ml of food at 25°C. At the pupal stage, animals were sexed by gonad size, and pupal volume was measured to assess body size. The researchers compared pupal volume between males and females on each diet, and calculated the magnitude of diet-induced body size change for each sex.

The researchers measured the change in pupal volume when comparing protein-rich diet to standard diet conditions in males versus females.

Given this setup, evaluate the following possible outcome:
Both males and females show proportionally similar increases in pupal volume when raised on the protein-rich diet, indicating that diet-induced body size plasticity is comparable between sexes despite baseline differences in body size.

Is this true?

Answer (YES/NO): NO